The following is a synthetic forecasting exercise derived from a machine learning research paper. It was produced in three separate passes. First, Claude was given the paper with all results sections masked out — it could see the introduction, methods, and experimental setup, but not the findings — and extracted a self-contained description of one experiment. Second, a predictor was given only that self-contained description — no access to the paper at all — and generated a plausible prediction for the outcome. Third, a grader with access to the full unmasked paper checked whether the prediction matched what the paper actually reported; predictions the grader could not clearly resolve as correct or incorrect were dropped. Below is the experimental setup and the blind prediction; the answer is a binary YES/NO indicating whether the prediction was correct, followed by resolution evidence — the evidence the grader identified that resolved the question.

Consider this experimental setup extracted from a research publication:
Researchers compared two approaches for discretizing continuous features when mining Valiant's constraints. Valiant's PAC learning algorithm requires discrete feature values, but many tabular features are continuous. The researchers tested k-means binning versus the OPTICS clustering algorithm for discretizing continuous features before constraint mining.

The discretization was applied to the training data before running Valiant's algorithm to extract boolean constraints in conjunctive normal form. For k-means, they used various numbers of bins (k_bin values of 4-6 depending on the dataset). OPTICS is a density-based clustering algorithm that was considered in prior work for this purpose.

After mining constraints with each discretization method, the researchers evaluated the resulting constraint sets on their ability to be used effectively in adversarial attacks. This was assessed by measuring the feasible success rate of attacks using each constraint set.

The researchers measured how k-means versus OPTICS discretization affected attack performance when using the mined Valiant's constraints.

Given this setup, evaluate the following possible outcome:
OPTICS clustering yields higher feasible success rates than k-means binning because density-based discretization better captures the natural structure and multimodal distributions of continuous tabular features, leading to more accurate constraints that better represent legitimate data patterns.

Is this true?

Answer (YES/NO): NO